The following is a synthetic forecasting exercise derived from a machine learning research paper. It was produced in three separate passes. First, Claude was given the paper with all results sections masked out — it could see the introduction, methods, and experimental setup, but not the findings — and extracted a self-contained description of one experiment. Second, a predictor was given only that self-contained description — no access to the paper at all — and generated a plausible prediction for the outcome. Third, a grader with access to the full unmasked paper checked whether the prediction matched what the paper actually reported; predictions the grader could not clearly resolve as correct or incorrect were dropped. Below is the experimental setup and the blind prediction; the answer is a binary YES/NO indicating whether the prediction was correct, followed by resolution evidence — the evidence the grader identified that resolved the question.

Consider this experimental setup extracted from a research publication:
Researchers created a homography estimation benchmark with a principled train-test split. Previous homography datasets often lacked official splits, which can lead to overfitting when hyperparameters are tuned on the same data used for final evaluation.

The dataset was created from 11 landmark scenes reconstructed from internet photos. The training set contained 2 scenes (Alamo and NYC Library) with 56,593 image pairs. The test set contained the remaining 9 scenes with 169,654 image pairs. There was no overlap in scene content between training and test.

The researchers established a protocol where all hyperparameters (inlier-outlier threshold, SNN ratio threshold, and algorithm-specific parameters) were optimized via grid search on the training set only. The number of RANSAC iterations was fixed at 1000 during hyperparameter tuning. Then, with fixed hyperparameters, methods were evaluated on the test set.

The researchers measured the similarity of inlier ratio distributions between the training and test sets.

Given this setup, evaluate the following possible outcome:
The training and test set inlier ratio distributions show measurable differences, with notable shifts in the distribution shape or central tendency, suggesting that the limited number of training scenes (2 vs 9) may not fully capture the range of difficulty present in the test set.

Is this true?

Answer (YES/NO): NO